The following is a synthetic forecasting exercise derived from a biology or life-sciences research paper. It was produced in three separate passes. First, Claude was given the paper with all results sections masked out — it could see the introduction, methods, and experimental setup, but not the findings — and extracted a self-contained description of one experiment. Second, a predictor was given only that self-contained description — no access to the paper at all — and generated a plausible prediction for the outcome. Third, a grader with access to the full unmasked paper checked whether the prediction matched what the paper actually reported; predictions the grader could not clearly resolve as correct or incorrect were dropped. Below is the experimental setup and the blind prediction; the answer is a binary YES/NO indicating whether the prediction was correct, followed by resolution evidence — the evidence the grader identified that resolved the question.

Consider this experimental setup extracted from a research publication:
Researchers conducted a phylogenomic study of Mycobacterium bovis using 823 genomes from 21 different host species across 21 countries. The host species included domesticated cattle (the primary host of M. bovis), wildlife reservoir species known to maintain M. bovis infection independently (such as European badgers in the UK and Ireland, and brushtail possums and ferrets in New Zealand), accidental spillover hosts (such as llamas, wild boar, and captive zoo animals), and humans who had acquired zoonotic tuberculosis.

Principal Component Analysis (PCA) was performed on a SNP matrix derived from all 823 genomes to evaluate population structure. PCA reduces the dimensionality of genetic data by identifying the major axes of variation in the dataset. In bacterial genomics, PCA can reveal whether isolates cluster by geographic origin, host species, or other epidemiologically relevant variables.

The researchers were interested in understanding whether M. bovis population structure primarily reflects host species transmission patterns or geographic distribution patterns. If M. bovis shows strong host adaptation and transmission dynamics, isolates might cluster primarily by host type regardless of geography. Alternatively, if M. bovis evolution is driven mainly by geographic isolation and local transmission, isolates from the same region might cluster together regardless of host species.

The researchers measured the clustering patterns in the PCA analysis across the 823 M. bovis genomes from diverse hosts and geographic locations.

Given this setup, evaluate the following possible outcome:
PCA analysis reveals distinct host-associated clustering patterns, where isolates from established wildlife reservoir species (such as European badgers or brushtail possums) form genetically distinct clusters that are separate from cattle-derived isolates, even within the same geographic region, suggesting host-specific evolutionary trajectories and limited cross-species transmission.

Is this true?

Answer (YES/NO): NO